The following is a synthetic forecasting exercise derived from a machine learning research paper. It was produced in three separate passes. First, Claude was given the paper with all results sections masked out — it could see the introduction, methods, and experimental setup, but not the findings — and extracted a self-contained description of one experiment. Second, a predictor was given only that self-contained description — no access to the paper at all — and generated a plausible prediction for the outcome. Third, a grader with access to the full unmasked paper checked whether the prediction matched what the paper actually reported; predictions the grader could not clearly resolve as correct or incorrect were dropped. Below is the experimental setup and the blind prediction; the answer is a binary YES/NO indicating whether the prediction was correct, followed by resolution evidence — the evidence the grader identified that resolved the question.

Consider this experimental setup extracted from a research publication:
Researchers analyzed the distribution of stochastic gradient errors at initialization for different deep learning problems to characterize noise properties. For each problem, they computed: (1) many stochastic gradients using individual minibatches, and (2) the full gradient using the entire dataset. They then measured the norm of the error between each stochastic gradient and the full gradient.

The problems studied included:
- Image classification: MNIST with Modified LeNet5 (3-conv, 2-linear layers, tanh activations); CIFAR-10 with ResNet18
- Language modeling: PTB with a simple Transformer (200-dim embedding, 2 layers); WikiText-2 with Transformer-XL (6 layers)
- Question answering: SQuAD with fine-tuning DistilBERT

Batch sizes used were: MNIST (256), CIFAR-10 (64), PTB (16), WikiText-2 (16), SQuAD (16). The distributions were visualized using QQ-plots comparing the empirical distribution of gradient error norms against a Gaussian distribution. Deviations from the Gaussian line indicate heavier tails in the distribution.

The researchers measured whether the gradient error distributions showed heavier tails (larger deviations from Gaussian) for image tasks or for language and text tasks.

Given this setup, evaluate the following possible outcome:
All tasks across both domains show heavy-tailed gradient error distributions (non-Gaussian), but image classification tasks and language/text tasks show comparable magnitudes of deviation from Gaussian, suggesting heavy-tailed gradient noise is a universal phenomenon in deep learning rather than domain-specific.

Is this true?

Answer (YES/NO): NO